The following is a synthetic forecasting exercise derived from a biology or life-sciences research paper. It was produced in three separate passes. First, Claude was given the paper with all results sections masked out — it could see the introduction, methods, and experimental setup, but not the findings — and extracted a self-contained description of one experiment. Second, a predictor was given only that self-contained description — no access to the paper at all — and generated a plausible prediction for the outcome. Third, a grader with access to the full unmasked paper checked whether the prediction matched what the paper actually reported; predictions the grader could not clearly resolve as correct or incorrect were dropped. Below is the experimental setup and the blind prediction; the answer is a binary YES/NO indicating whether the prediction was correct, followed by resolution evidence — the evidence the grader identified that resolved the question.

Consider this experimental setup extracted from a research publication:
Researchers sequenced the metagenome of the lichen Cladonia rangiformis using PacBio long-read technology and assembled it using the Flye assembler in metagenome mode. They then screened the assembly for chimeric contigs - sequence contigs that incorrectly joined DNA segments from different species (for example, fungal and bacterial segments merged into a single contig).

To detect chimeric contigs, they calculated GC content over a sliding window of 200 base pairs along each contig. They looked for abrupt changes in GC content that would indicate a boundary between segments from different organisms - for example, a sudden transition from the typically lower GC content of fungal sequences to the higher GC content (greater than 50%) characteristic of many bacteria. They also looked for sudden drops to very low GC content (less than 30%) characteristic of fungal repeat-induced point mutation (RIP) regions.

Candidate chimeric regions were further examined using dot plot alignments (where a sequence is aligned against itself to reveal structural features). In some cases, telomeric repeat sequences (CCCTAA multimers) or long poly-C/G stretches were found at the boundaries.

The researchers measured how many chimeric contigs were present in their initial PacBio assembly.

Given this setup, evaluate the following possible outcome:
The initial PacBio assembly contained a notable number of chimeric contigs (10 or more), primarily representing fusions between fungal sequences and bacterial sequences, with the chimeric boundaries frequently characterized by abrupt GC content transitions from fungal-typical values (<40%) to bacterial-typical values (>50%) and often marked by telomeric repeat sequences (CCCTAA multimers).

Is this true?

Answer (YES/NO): NO